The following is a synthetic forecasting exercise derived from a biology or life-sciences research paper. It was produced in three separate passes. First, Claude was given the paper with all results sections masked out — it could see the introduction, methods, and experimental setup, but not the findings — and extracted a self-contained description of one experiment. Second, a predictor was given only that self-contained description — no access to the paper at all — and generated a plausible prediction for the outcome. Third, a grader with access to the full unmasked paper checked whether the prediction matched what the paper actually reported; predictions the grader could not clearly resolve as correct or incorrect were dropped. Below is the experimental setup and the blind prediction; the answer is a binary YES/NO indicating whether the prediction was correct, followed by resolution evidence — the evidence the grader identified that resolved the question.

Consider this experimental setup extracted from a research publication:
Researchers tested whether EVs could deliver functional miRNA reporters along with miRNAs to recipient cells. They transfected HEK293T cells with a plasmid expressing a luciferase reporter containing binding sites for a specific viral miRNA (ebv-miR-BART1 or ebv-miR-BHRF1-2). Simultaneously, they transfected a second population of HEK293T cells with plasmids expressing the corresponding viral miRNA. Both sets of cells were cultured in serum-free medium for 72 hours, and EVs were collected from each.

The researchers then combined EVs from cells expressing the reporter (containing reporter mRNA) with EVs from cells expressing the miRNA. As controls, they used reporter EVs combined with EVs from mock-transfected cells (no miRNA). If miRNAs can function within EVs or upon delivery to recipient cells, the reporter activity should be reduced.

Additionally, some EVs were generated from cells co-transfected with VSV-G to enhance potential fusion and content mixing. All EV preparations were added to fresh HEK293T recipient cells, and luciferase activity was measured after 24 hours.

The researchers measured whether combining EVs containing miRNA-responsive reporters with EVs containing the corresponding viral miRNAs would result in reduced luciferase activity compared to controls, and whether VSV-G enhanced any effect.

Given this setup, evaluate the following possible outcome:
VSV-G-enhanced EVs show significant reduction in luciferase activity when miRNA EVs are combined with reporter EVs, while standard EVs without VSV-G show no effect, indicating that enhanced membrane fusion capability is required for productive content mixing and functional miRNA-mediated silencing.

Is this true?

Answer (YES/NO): NO